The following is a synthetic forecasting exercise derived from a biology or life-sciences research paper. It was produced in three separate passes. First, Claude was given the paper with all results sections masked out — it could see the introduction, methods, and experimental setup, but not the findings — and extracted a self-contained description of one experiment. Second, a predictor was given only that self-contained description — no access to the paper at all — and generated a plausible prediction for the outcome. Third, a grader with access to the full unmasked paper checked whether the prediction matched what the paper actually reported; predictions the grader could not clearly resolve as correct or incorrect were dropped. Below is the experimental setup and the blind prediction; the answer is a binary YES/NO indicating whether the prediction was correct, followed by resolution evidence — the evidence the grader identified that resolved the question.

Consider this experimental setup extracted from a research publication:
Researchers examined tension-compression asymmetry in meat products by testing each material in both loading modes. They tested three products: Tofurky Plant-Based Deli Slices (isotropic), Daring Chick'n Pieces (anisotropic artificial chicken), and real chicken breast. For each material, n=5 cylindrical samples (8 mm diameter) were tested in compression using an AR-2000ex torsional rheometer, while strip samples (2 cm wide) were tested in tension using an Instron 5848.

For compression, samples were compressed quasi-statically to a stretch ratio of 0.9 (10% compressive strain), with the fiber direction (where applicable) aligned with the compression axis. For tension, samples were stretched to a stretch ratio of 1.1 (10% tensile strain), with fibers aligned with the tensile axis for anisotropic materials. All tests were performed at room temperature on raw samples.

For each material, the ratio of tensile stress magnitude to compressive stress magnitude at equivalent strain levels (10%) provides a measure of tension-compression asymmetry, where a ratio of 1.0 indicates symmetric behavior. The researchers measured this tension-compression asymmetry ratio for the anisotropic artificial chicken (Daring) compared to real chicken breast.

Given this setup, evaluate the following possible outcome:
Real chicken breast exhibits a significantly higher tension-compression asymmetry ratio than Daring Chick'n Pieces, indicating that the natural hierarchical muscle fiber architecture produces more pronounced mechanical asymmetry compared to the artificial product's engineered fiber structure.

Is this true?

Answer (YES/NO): NO